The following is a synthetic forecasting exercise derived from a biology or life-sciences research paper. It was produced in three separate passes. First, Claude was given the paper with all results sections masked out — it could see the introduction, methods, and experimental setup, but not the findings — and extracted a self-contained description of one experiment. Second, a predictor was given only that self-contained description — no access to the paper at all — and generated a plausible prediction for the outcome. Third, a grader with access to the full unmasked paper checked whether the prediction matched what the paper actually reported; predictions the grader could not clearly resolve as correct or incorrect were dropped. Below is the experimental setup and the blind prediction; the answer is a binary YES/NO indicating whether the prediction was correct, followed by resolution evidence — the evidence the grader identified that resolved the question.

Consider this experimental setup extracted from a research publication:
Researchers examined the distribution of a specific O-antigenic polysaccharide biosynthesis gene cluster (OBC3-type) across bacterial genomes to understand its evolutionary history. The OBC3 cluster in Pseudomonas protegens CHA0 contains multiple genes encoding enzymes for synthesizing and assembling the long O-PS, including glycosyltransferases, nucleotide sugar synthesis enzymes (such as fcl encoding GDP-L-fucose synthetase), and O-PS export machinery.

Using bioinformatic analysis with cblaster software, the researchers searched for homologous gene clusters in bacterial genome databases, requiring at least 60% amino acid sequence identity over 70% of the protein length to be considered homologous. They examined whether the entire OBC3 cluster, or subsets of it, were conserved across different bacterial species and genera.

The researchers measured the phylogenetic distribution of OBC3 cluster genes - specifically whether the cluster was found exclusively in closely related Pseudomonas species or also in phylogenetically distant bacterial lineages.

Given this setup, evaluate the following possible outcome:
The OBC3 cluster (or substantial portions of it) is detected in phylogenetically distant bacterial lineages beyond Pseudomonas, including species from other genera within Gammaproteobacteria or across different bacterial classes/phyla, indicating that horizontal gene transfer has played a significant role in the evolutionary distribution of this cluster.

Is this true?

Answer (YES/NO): YES